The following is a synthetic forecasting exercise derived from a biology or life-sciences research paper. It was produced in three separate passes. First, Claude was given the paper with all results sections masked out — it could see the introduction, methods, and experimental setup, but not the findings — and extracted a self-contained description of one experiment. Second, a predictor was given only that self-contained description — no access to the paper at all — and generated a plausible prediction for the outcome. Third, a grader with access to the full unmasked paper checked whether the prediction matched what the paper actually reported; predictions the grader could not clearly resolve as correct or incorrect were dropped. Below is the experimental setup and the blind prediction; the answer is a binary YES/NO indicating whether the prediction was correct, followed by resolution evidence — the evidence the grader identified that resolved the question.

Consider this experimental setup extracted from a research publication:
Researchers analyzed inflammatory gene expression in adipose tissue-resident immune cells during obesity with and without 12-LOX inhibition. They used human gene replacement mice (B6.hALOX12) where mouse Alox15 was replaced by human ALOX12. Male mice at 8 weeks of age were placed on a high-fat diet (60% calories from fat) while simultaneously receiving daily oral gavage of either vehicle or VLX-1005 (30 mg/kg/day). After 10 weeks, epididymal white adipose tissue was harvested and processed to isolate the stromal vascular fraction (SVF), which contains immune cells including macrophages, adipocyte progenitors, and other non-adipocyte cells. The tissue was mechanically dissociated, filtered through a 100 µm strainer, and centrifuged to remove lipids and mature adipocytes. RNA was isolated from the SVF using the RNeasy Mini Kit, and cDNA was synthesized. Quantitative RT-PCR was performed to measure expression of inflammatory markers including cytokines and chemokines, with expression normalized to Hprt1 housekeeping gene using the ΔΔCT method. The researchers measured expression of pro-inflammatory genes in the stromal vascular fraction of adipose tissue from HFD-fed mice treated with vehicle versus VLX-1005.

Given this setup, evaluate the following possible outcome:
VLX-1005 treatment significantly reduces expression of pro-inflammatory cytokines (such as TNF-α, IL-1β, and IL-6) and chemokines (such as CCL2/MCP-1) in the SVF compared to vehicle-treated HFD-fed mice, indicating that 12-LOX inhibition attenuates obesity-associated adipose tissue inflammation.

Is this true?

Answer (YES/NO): NO